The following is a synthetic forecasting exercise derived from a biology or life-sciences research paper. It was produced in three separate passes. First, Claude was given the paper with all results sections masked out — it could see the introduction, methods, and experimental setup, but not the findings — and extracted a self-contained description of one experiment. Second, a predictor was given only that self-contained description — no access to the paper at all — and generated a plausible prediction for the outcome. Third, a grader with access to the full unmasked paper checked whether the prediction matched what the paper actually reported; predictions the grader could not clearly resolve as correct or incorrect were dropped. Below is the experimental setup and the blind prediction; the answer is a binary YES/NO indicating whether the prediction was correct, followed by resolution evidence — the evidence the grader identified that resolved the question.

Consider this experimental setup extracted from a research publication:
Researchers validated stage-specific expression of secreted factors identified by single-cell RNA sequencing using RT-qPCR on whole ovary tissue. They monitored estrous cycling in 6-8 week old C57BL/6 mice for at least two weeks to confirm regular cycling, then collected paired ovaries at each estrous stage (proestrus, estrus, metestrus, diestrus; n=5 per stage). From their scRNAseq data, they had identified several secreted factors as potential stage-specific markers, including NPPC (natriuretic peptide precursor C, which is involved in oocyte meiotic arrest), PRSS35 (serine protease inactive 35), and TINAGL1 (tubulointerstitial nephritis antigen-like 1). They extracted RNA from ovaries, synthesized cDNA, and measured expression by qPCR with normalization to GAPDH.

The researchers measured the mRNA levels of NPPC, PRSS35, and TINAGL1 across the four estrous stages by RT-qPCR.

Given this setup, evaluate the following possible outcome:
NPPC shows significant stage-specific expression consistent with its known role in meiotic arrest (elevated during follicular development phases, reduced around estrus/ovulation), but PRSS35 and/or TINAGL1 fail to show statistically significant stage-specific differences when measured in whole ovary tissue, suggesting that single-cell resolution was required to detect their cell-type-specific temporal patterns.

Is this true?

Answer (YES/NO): NO